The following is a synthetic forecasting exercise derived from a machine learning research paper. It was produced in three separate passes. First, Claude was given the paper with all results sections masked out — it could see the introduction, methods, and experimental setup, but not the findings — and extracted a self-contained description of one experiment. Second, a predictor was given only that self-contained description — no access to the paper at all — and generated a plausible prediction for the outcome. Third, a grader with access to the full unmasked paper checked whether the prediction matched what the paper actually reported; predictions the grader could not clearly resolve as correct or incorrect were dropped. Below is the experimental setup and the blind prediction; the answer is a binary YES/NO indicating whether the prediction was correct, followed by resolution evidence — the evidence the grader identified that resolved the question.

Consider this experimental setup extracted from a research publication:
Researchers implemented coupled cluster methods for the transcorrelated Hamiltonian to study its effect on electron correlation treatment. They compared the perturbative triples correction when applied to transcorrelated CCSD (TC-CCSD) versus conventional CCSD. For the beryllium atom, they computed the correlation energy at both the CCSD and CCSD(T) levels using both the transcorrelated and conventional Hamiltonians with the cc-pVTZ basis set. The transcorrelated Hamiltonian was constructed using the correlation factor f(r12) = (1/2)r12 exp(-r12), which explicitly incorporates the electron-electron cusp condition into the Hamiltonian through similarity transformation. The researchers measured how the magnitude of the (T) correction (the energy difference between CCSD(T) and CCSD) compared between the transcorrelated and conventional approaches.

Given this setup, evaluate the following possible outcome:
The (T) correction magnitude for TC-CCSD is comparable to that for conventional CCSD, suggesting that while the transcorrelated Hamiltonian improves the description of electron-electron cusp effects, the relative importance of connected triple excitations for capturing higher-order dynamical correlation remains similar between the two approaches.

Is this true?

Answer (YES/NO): NO